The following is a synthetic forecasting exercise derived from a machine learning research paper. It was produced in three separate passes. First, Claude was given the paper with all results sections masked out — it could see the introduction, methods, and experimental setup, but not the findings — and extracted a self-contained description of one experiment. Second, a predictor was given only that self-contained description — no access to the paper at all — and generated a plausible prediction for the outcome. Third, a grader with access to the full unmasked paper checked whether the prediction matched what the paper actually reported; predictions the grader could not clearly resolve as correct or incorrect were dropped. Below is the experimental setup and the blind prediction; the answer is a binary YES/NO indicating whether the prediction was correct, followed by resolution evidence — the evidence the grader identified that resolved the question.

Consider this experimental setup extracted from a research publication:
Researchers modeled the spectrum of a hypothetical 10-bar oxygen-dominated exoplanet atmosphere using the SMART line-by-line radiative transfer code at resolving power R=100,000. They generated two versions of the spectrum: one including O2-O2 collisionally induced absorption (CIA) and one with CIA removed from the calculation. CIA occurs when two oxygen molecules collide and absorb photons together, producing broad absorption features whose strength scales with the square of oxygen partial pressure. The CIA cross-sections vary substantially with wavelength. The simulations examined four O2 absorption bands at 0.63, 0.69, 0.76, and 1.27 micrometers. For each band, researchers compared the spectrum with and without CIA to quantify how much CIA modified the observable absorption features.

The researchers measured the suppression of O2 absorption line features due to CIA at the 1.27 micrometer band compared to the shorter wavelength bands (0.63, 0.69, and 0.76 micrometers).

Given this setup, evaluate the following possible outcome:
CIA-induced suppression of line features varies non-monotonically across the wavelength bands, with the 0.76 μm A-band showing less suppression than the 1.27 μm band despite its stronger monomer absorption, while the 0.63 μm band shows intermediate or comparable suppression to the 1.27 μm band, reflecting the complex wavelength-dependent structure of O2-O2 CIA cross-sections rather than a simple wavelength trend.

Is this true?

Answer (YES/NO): NO